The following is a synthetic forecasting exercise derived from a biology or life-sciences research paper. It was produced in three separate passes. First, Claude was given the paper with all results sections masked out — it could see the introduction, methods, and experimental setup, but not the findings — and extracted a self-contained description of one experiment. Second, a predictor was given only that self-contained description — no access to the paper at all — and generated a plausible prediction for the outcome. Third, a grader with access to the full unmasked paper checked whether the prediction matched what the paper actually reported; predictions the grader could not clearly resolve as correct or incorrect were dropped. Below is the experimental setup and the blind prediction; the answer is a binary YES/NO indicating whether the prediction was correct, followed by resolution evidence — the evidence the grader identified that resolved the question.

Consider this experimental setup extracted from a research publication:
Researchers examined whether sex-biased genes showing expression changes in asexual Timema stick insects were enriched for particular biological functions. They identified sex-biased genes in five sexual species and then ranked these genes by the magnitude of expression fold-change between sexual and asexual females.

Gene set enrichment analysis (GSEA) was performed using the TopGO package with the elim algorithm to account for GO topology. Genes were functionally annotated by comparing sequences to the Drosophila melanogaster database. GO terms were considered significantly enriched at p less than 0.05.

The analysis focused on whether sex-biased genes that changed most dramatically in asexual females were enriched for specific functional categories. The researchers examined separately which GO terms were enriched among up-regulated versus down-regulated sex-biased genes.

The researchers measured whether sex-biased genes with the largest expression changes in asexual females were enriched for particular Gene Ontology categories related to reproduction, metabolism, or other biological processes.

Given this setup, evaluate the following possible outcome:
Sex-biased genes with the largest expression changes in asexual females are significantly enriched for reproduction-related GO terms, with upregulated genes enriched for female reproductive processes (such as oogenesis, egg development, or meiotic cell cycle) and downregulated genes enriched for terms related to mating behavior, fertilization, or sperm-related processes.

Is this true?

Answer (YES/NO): NO